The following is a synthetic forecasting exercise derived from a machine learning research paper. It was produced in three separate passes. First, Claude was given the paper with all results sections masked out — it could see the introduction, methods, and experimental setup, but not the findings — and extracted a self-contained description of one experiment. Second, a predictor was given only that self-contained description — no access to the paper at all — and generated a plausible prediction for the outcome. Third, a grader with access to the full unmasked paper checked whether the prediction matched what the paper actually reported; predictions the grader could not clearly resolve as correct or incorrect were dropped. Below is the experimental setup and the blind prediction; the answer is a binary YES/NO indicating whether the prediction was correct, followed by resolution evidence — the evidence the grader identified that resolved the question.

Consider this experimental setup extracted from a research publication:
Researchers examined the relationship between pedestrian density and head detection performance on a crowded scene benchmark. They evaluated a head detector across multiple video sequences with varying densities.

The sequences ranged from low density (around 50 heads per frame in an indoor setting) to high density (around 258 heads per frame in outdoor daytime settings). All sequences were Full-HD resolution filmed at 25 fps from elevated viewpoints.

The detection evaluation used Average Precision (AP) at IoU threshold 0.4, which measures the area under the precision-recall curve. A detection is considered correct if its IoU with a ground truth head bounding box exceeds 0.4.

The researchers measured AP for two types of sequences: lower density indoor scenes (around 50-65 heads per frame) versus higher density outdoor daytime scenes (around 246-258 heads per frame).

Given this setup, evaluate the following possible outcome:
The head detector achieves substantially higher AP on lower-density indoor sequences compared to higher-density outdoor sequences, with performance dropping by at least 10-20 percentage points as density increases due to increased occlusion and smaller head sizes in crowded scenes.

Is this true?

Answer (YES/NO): YES